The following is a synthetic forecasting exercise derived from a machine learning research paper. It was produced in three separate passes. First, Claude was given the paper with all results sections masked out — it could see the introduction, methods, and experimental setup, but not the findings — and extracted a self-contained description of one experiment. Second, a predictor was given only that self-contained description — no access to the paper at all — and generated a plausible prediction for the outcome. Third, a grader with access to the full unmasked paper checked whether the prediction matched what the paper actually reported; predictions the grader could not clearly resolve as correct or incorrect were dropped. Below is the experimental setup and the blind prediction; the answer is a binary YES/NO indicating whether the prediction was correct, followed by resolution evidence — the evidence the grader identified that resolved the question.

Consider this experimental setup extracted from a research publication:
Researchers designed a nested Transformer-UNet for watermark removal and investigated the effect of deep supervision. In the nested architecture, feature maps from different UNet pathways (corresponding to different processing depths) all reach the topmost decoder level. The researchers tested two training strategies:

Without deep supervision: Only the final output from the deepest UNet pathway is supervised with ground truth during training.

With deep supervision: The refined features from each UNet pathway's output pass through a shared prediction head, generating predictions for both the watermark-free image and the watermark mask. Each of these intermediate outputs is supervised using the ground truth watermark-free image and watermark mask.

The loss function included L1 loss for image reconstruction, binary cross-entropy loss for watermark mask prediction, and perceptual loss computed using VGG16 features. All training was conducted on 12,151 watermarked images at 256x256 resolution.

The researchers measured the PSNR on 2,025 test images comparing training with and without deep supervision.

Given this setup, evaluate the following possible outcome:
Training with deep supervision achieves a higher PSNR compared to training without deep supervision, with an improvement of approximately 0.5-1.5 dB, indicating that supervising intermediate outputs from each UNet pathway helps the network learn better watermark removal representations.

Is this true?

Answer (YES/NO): YES